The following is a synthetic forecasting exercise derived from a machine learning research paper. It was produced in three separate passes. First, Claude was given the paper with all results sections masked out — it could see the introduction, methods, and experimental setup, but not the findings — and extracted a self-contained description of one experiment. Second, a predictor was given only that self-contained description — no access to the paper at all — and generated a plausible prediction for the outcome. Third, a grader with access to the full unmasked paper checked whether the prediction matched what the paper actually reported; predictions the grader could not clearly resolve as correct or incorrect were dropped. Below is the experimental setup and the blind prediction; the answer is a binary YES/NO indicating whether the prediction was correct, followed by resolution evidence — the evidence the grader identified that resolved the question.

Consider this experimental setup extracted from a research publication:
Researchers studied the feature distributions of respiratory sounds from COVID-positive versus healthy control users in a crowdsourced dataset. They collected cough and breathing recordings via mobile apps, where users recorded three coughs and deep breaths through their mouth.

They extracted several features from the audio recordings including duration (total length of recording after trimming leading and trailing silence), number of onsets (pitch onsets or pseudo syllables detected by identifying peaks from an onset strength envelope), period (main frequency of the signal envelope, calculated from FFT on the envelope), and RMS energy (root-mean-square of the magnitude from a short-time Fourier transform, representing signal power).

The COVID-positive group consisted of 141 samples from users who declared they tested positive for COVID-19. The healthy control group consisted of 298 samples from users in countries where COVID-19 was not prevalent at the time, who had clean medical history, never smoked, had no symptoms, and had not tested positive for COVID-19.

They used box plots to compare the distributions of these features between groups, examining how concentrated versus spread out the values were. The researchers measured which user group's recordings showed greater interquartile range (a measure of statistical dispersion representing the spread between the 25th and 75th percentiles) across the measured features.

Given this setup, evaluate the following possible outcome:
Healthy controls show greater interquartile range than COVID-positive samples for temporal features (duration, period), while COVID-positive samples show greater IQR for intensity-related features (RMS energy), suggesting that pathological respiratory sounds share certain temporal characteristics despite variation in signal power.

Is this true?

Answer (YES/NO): NO